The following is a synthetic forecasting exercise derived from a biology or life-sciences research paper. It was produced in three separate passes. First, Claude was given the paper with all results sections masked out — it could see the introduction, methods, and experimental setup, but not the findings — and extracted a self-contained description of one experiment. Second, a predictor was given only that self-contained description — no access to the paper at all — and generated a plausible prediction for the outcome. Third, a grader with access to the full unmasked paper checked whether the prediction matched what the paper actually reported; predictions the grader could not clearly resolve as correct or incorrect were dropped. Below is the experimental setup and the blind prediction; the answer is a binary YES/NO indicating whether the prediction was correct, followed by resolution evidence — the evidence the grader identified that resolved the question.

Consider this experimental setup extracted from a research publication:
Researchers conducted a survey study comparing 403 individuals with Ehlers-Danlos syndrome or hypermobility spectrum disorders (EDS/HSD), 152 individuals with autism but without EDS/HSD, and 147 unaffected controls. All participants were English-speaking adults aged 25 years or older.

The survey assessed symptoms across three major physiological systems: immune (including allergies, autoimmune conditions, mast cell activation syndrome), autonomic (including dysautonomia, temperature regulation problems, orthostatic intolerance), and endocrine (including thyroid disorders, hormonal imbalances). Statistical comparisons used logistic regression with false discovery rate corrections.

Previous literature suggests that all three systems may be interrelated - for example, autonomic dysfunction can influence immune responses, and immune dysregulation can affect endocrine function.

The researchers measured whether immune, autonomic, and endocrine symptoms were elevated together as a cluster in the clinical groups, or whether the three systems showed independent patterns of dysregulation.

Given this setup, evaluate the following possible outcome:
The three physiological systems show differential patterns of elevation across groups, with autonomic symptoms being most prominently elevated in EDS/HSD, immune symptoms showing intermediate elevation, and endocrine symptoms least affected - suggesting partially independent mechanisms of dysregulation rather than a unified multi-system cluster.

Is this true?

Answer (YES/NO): NO